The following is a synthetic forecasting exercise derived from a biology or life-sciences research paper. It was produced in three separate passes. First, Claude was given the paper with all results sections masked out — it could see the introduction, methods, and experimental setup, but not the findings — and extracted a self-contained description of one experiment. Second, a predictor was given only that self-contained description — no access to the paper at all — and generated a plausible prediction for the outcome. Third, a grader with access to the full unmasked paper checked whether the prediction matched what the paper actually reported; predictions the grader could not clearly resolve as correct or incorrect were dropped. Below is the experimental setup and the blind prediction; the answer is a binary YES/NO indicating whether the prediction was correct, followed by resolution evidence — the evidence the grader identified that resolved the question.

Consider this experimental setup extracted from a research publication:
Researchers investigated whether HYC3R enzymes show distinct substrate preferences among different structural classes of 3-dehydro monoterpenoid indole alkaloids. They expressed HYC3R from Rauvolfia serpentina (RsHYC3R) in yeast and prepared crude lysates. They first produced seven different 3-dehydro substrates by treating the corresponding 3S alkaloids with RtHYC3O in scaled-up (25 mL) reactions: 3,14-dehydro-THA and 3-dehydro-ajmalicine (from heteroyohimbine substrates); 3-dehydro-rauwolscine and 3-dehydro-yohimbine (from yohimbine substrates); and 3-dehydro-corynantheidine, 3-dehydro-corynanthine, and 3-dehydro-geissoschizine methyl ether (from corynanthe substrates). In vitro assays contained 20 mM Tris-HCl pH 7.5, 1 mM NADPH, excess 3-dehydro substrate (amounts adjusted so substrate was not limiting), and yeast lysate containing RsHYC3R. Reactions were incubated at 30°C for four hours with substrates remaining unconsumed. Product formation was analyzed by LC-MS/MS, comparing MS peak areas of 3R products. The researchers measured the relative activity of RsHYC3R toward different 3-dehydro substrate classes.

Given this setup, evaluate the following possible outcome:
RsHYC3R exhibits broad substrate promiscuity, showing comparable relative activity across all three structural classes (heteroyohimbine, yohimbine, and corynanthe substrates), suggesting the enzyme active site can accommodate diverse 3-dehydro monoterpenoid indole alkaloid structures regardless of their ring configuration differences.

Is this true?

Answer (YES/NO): NO